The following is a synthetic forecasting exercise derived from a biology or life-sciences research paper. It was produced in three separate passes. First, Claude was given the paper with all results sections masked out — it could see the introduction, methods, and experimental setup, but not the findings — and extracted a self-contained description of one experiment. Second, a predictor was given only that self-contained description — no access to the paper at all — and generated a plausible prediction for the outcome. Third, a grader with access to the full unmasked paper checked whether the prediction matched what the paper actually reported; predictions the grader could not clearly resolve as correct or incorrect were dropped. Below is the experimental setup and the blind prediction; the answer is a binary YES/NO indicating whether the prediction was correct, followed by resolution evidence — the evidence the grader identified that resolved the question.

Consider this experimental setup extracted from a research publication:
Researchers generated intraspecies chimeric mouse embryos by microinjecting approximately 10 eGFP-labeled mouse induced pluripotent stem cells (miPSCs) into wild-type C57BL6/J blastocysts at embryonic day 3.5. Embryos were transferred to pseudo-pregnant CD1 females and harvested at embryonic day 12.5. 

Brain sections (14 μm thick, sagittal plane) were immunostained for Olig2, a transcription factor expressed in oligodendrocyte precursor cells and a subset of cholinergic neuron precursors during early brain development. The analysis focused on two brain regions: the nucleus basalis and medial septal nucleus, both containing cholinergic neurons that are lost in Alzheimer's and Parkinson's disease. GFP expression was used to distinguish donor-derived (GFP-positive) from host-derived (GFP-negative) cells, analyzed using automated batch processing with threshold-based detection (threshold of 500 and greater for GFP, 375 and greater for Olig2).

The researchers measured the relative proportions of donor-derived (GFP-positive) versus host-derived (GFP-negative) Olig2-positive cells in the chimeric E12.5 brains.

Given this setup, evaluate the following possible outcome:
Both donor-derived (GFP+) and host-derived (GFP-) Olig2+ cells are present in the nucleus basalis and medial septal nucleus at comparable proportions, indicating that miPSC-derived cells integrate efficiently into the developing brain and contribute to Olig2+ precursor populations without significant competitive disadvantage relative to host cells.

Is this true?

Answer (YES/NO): YES